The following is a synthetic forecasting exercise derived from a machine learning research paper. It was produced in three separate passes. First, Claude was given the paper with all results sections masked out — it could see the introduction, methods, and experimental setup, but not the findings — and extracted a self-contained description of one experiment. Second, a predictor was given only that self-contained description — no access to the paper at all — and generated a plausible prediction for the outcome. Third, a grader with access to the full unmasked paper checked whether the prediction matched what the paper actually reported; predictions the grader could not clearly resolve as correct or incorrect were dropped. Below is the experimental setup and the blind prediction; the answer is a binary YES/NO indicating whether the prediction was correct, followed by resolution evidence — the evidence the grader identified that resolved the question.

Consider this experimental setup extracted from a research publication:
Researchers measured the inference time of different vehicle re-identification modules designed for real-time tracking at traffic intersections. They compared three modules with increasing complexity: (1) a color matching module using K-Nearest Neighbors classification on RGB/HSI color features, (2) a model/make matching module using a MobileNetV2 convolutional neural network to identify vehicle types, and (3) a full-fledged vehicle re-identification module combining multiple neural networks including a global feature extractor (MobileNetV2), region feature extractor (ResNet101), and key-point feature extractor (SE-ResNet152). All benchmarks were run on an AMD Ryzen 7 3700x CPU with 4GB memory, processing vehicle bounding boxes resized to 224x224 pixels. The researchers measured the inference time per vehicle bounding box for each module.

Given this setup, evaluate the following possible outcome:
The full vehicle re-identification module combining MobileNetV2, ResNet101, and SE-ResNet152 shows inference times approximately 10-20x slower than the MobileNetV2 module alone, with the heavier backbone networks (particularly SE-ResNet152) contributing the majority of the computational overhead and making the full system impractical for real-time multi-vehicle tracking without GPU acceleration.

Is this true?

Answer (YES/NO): NO